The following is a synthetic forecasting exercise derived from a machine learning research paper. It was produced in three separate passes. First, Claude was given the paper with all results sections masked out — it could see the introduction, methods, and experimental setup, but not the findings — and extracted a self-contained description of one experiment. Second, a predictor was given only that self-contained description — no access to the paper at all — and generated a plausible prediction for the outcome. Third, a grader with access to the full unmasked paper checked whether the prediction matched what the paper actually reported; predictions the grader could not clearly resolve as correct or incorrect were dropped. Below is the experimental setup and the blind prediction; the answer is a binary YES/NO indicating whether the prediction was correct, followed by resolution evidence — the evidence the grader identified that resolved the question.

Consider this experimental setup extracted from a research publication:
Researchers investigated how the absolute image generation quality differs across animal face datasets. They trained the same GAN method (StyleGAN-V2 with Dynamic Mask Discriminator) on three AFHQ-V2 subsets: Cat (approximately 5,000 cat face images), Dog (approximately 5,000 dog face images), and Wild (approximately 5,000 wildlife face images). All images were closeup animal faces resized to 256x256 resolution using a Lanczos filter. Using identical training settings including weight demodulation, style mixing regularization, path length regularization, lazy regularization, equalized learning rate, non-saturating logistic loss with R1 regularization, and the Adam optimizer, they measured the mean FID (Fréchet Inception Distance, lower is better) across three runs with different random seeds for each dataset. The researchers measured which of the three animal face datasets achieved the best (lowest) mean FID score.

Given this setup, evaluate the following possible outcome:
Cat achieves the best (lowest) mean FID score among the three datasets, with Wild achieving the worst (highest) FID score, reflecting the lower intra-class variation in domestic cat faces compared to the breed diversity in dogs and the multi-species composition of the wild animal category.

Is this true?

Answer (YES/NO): NO